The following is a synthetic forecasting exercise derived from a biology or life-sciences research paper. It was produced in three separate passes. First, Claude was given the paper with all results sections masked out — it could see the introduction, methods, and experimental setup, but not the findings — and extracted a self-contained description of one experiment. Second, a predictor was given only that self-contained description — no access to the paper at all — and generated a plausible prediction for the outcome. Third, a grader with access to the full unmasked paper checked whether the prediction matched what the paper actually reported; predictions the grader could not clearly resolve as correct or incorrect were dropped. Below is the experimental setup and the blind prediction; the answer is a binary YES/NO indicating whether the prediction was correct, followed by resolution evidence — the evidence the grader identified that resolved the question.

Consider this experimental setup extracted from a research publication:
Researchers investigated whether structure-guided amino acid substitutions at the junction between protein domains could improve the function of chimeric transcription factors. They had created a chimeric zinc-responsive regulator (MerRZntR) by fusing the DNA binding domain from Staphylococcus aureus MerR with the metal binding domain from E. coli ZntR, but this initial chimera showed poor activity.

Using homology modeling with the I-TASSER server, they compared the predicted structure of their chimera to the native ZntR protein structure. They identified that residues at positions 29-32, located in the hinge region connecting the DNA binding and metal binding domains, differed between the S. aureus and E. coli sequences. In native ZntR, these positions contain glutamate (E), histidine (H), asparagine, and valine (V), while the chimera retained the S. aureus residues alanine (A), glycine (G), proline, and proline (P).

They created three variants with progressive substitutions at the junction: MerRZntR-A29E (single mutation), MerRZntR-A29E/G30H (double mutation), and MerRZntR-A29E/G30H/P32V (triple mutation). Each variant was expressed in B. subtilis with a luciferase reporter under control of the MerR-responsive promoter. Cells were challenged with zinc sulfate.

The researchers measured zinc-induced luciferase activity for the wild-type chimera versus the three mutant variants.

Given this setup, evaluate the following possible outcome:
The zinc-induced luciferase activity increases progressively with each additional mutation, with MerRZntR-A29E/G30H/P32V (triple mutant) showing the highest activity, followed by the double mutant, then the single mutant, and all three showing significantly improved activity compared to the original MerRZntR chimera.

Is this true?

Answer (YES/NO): NO